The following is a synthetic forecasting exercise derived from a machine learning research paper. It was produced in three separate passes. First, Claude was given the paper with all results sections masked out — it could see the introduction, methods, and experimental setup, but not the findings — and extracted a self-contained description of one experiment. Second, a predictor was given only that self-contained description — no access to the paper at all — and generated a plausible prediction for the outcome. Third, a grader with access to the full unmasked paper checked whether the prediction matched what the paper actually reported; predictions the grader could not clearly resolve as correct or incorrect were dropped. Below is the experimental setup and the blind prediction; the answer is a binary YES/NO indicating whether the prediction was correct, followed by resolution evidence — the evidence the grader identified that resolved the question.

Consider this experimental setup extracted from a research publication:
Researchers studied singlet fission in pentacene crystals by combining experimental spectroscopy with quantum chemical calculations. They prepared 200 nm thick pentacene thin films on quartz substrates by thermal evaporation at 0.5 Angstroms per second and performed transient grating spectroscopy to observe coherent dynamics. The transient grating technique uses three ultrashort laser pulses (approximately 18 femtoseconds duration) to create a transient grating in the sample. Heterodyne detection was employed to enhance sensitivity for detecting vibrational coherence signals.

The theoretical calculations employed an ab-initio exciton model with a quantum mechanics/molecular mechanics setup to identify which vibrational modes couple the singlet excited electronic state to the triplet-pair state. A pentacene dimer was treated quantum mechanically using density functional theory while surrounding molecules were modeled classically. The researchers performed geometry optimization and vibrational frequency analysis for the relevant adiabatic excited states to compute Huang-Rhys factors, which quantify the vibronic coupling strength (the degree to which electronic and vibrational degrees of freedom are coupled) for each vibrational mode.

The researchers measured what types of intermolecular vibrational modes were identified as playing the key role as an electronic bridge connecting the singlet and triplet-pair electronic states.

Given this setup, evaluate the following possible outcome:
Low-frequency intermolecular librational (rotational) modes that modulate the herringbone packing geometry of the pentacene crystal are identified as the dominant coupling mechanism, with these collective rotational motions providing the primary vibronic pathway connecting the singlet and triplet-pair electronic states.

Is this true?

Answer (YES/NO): NO